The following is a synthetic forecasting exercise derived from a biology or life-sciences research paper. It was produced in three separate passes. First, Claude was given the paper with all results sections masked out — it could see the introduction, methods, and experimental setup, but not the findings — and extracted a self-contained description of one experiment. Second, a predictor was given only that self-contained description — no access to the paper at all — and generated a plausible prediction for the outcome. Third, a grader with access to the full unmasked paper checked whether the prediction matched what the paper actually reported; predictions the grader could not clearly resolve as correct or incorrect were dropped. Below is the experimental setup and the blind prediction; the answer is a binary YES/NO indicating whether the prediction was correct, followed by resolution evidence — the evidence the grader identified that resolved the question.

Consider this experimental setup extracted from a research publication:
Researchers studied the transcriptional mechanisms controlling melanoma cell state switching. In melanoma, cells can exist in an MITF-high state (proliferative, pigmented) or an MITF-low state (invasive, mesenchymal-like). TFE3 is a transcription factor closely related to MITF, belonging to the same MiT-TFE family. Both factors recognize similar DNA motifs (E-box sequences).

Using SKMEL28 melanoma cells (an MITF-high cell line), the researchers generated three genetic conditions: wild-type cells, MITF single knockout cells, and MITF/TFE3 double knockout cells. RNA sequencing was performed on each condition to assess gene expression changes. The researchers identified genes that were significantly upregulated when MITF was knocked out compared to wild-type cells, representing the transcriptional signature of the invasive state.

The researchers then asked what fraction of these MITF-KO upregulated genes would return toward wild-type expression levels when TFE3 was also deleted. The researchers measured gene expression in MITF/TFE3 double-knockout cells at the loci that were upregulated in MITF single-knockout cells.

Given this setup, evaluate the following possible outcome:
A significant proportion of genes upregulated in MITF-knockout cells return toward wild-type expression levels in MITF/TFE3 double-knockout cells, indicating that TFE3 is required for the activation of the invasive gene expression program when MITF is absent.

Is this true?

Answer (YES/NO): YES